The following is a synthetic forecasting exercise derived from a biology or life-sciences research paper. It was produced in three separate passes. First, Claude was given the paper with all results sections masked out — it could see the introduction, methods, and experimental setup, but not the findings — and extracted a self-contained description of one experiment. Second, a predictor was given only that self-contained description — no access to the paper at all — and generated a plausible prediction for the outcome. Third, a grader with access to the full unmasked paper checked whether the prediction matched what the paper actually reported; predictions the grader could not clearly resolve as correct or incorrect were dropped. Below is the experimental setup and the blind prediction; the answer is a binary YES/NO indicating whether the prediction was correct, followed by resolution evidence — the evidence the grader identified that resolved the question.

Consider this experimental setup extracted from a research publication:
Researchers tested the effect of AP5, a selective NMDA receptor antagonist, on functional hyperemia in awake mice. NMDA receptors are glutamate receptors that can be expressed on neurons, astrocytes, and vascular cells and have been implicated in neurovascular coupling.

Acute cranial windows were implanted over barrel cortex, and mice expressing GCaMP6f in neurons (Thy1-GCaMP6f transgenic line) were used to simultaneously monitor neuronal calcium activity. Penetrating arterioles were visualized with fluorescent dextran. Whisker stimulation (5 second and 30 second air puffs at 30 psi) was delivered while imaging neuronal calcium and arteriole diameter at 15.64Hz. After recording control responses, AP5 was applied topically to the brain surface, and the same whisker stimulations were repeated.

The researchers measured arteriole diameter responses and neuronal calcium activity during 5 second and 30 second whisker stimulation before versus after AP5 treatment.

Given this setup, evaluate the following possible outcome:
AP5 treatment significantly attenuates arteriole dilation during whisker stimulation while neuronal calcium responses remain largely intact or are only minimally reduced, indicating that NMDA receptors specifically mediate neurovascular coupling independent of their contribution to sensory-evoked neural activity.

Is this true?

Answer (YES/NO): NO